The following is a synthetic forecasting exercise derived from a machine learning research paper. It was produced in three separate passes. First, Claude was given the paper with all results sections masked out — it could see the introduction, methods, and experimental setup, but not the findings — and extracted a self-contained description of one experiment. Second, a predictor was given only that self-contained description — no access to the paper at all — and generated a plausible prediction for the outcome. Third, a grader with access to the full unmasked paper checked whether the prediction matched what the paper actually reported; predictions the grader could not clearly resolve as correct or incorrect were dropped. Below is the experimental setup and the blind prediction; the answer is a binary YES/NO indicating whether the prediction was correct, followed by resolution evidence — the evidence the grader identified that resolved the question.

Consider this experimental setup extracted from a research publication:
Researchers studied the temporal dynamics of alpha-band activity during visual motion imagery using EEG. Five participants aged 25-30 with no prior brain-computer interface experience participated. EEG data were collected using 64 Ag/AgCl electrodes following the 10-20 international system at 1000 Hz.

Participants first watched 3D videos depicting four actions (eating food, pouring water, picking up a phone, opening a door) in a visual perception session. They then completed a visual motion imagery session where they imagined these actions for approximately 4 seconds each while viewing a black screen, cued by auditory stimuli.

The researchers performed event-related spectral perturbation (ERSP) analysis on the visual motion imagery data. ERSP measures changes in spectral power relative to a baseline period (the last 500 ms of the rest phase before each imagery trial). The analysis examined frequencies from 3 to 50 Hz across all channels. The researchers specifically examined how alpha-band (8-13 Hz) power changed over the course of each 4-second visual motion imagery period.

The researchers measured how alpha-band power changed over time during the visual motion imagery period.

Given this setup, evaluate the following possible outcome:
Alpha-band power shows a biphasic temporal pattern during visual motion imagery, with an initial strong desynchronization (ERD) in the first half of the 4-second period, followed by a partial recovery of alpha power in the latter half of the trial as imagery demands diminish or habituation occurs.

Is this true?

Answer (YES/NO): NO